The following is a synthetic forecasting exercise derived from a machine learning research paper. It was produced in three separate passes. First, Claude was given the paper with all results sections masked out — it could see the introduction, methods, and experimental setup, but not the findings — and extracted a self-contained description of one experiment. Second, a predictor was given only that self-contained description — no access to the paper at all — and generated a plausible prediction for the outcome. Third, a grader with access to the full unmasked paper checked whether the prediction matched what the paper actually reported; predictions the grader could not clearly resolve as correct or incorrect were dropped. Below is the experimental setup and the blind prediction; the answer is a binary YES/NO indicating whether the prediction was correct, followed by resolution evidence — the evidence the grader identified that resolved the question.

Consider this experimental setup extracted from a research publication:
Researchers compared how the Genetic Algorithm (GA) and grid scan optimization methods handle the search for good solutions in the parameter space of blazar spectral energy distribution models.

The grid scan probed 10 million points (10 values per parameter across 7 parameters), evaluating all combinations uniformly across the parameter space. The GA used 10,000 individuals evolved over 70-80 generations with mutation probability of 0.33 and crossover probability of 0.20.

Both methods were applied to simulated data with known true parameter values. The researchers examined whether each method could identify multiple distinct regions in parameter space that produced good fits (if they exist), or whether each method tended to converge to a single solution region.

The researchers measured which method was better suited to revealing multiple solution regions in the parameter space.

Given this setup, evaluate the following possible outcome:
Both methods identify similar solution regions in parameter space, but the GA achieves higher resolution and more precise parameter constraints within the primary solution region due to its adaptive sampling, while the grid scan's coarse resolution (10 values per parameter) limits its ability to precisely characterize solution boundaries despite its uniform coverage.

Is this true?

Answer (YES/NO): NO